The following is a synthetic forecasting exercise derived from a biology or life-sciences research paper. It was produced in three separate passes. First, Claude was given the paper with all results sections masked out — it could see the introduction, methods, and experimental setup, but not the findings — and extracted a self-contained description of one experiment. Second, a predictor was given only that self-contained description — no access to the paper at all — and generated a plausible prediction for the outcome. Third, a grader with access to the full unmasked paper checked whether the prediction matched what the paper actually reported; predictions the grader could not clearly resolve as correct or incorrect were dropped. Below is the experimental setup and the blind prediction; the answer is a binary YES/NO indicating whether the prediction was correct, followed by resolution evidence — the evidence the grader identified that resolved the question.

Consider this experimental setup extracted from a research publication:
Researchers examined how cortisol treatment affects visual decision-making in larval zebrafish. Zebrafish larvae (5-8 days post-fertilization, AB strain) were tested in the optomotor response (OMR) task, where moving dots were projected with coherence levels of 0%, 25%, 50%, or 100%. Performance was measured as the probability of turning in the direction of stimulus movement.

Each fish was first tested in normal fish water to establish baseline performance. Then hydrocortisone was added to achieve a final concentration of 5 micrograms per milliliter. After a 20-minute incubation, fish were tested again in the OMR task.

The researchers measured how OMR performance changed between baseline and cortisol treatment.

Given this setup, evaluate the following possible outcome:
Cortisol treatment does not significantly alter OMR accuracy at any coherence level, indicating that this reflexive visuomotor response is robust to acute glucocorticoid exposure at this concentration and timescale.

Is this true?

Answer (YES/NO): YES